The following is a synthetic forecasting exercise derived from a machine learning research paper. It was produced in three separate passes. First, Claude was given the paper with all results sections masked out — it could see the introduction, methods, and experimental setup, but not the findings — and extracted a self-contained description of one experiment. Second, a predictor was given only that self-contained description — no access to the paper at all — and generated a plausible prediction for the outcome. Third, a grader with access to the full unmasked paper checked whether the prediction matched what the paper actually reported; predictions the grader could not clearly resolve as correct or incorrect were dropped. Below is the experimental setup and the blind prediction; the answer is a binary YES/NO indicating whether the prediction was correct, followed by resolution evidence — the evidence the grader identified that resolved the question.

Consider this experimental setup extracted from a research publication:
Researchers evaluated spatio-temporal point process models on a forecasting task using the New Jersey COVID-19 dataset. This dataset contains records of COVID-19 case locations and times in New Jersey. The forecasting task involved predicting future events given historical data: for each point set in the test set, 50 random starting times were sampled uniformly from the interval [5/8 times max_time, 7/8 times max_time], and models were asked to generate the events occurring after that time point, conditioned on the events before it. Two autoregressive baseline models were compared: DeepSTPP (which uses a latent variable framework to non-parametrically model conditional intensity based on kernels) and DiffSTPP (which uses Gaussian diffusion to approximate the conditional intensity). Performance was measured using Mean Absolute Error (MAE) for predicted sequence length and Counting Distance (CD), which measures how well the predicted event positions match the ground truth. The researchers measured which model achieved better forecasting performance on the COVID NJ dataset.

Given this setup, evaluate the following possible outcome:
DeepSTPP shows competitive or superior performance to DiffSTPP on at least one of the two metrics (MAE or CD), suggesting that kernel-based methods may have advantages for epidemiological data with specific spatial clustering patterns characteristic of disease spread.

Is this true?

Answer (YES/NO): YES